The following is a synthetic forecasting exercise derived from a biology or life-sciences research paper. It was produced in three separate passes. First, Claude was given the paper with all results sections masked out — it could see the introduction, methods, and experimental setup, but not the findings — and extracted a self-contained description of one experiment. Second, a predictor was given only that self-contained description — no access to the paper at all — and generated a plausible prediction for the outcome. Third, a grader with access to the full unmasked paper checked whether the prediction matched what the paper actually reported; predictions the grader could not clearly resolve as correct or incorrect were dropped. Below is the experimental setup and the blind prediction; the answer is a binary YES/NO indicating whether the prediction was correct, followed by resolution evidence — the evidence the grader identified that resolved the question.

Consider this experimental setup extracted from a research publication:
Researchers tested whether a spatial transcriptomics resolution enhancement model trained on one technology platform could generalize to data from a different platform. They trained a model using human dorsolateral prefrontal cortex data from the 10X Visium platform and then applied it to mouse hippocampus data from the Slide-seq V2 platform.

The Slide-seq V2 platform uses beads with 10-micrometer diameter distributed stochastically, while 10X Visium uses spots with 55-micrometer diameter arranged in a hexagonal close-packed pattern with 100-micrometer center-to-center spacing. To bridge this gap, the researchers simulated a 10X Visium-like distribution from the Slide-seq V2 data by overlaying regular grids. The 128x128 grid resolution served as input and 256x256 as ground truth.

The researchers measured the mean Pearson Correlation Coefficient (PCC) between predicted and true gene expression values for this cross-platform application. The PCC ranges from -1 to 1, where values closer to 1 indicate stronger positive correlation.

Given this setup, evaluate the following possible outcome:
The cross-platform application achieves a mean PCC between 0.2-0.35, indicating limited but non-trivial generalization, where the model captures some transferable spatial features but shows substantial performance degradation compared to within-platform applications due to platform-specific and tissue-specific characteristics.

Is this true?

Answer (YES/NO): NO